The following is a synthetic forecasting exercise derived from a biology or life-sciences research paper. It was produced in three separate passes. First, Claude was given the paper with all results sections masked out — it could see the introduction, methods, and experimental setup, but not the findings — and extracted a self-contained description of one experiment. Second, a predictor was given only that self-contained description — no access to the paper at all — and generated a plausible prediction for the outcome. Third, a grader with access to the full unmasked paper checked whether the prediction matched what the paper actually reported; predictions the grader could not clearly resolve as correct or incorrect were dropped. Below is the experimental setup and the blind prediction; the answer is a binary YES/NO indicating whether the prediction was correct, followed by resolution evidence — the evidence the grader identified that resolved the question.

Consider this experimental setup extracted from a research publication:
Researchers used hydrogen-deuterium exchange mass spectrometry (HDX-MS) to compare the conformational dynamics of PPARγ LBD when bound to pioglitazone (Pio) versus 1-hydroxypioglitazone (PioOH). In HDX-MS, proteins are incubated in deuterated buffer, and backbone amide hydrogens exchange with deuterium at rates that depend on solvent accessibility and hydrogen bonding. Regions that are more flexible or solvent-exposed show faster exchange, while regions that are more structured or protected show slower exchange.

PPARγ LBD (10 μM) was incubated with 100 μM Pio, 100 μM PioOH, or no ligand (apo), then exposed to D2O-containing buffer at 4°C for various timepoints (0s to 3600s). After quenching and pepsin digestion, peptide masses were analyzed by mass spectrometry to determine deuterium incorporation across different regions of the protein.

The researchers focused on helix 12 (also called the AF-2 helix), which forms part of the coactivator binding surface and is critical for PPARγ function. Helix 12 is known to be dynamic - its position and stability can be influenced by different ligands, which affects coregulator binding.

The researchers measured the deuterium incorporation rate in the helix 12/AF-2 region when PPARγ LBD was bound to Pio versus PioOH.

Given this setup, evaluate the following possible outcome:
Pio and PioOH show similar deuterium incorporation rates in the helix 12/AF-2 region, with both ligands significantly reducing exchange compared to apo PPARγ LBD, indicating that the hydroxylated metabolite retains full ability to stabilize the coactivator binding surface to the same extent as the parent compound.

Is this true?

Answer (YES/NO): NO